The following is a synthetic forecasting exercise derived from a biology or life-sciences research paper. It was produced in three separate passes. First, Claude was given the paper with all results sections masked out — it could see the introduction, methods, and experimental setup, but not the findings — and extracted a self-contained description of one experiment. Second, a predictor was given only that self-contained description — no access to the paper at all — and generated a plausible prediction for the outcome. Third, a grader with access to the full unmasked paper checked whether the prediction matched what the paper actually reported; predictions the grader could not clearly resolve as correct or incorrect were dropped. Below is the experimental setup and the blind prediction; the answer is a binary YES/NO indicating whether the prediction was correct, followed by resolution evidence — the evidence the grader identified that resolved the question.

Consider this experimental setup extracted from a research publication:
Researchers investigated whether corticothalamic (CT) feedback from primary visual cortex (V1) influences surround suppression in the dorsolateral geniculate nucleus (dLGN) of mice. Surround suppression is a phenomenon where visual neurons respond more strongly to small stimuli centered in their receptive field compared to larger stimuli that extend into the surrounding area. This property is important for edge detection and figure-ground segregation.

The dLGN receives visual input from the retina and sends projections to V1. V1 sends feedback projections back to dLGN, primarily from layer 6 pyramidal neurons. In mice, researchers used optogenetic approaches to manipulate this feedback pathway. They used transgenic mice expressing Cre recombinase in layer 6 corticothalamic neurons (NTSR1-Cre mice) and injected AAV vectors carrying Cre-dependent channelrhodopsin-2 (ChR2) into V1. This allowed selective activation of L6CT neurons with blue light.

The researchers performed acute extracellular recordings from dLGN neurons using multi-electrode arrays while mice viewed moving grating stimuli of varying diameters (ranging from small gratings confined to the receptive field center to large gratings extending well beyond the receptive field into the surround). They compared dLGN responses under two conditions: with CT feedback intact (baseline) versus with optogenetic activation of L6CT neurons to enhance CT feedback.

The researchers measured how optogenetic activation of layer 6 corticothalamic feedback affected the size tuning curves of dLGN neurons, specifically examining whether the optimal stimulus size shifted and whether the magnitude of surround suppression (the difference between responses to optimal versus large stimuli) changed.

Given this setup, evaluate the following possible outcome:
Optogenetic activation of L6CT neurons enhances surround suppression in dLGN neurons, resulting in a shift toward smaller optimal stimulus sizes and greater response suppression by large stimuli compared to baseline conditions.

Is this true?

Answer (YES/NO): YES